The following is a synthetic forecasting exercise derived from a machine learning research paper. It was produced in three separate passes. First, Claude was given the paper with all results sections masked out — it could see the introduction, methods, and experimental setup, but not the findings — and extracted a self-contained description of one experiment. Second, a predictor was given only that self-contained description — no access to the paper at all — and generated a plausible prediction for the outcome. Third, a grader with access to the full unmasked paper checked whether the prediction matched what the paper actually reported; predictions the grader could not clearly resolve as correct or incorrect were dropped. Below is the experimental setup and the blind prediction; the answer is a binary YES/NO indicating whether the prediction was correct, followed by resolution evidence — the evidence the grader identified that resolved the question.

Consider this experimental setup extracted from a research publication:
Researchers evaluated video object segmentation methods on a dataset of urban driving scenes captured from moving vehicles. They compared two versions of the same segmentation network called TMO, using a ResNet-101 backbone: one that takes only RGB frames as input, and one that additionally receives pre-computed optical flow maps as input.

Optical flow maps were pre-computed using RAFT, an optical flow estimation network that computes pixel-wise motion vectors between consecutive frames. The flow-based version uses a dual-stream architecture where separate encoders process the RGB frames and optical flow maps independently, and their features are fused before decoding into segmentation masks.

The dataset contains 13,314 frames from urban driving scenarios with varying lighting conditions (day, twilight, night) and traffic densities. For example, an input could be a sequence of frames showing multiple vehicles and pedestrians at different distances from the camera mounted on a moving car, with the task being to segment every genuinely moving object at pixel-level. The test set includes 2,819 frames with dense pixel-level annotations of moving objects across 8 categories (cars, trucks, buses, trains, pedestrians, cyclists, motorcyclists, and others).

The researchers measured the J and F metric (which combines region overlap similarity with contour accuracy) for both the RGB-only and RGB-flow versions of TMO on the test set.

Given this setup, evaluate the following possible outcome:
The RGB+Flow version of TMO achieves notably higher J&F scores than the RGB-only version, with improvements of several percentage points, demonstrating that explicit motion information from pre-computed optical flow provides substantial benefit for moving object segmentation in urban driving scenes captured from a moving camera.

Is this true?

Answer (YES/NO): NO